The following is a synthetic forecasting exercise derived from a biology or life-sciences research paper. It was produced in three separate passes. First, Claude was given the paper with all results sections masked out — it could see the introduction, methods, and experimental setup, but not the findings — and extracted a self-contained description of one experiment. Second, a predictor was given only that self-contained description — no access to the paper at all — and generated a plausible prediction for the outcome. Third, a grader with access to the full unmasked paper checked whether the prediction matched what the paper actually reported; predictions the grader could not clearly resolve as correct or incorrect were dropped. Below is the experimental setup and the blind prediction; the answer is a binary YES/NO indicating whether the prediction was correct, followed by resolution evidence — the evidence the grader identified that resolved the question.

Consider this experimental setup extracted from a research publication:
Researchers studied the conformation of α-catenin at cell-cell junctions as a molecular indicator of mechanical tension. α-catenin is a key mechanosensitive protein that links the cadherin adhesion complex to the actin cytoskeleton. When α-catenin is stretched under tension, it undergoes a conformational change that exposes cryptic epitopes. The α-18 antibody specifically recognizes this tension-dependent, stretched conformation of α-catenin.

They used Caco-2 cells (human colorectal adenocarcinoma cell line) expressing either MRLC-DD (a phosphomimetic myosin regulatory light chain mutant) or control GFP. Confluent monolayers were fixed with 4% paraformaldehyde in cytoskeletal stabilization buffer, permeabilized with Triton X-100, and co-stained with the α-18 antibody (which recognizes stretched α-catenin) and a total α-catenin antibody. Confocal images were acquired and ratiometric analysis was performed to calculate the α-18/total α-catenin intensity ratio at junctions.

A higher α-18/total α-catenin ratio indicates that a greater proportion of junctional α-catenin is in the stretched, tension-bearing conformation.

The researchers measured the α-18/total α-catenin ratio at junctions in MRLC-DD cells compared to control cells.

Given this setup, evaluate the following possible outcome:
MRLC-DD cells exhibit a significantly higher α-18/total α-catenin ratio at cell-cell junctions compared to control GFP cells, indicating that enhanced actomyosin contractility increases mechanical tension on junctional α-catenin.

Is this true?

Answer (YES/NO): YES